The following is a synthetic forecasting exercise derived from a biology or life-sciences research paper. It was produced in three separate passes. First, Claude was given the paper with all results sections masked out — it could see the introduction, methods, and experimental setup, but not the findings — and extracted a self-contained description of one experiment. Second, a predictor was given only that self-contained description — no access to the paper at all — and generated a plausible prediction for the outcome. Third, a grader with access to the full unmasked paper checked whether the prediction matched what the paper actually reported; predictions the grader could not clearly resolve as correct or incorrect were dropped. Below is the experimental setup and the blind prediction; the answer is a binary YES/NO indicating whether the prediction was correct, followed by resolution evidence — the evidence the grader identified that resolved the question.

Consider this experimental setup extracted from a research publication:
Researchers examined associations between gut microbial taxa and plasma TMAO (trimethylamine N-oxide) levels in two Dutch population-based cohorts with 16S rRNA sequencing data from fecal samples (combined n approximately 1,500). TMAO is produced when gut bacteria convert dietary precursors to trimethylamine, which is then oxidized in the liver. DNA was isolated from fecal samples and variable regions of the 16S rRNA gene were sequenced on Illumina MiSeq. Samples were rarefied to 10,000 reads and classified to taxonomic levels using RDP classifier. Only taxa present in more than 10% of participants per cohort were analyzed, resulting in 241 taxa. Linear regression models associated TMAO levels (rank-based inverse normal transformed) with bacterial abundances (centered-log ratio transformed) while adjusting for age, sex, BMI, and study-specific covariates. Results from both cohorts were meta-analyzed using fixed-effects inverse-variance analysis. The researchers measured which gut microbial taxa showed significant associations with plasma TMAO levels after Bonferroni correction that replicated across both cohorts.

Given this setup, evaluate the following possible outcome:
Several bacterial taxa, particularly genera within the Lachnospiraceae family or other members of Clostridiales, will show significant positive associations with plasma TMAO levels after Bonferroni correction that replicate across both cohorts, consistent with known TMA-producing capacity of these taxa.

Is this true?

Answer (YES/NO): NO